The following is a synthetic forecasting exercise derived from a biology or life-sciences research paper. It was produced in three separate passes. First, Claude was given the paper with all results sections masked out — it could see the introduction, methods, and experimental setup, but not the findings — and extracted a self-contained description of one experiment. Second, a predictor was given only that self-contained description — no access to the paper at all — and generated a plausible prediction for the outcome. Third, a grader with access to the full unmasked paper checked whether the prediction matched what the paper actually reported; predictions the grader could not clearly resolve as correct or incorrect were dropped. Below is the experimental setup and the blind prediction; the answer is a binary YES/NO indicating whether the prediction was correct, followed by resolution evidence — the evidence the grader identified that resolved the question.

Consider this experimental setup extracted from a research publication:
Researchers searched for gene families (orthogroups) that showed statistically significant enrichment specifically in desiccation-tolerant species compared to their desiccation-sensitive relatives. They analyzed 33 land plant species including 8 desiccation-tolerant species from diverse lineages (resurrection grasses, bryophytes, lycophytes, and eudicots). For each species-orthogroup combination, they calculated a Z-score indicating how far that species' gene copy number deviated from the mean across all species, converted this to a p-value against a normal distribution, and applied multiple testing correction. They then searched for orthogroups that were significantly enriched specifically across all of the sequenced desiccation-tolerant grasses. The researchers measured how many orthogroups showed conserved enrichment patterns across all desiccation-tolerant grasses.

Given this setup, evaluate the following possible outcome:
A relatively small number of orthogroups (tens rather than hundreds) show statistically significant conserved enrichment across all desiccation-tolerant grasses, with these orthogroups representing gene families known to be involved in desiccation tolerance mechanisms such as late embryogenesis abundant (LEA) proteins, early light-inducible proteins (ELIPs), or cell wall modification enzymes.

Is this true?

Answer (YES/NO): NO